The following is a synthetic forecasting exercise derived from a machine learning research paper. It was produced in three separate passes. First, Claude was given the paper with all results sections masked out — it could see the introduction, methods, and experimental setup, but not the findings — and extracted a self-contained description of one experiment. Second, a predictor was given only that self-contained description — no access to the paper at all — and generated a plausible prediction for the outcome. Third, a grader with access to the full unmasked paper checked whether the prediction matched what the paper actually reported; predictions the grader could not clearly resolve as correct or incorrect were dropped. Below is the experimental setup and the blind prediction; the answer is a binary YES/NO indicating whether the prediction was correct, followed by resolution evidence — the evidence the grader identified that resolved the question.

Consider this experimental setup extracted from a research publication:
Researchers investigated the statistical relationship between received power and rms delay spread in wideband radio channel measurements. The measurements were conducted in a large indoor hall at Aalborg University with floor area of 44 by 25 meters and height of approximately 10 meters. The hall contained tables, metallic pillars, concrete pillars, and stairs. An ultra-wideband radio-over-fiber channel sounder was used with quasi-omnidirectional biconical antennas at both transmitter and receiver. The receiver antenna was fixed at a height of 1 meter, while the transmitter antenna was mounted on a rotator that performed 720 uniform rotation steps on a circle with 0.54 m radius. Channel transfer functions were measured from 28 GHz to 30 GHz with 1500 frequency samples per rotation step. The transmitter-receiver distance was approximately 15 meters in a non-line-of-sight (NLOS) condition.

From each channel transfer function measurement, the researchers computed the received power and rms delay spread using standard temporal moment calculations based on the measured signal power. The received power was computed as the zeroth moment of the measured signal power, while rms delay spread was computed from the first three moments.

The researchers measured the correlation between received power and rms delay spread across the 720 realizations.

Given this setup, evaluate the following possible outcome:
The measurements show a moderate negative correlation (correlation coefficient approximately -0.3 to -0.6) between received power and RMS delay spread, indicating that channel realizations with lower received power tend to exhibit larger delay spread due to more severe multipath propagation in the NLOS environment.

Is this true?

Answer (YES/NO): NO